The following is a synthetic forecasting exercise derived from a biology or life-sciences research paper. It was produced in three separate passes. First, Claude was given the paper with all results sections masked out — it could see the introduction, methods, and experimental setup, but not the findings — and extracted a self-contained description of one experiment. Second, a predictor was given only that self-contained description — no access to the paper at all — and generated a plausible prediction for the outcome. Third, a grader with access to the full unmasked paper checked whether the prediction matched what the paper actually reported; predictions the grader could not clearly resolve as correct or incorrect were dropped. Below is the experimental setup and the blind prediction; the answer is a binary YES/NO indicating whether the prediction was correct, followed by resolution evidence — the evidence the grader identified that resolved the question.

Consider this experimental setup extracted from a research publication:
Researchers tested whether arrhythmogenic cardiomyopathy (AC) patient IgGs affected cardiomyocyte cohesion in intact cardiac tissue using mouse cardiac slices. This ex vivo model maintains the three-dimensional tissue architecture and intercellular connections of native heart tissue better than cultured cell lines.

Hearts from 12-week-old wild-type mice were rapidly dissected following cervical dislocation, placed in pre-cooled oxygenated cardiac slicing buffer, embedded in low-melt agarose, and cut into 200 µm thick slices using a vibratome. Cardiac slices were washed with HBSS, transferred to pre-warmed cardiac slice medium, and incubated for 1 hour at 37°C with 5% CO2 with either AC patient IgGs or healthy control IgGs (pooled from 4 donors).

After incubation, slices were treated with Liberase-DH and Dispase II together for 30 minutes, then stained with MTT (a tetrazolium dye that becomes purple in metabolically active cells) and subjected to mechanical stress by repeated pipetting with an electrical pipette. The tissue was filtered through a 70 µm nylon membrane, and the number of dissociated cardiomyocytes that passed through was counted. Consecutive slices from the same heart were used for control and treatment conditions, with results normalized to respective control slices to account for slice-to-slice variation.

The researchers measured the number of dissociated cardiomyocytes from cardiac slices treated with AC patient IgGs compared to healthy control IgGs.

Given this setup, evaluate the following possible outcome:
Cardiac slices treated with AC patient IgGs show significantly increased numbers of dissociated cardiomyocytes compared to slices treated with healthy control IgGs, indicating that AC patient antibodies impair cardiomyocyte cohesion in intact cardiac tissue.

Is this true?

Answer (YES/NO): YES